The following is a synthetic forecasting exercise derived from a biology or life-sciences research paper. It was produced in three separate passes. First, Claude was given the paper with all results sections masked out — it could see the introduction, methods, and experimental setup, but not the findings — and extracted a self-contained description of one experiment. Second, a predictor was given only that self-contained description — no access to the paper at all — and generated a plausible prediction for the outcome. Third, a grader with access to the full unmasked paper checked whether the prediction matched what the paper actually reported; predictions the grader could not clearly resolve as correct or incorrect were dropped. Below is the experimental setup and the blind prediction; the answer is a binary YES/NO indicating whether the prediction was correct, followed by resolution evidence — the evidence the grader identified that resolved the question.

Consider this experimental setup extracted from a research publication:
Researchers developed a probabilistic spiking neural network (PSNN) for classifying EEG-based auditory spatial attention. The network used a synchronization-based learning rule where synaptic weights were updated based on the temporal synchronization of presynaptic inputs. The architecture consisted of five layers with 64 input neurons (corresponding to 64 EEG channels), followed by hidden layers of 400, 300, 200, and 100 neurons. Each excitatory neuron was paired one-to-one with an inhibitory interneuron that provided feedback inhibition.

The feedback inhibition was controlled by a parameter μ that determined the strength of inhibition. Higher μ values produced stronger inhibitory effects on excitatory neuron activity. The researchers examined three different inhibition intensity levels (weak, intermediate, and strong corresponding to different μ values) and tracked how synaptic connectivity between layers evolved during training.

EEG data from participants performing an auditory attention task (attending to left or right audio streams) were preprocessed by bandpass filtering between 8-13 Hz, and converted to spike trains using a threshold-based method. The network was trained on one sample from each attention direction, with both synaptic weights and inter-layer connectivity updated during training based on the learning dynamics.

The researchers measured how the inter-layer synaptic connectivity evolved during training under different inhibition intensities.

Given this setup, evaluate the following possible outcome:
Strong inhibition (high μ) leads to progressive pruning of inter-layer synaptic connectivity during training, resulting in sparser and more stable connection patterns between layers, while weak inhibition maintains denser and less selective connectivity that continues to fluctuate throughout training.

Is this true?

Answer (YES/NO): NO